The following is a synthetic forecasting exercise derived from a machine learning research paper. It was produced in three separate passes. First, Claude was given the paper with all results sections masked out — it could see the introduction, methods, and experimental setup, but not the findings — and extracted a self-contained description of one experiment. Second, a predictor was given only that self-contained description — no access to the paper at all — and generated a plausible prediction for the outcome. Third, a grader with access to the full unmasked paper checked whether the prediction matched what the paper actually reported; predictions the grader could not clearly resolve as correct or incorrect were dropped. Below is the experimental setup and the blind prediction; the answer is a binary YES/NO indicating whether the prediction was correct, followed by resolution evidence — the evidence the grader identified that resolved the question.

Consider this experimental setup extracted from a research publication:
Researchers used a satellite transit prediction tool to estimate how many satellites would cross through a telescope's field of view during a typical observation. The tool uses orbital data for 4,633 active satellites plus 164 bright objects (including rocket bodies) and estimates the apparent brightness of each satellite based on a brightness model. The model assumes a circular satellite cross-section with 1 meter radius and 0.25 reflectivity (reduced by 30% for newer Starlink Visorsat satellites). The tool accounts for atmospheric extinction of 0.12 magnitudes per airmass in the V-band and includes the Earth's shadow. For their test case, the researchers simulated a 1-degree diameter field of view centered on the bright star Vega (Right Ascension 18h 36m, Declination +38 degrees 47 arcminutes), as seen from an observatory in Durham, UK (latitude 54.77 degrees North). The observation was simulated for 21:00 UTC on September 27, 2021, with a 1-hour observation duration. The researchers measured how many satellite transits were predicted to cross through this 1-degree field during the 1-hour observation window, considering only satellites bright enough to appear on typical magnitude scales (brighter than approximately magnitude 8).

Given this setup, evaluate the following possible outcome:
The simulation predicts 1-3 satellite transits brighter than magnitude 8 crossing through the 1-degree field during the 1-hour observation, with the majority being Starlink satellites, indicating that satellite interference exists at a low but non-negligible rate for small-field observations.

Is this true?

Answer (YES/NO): NO